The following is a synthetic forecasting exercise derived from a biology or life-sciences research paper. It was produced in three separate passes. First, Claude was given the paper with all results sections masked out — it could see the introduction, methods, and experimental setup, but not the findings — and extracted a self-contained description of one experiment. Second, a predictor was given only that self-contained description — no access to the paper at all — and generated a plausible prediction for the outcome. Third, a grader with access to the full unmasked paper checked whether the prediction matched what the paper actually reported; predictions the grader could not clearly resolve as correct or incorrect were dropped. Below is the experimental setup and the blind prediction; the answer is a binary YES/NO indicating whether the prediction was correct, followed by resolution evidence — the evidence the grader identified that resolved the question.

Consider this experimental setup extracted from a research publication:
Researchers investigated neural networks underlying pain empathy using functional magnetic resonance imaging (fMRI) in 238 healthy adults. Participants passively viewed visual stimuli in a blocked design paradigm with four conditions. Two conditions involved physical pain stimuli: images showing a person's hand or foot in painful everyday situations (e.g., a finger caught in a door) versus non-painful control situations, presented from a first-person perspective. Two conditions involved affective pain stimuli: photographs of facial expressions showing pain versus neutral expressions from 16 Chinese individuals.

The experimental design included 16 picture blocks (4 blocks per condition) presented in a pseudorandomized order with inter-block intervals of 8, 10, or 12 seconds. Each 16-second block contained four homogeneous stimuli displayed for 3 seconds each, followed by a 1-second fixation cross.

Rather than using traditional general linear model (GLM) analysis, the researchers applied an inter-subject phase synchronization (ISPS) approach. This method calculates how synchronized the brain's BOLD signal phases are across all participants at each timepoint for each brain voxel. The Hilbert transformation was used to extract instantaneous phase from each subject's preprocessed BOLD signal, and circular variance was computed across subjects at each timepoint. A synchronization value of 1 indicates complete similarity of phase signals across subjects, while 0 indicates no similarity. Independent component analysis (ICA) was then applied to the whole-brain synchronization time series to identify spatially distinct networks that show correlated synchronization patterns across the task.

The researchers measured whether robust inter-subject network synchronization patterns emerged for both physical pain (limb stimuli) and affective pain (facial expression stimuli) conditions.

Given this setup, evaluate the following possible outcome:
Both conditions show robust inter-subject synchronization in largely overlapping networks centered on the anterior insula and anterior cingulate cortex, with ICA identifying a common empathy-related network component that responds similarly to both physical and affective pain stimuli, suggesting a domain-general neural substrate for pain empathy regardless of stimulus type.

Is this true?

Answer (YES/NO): NO